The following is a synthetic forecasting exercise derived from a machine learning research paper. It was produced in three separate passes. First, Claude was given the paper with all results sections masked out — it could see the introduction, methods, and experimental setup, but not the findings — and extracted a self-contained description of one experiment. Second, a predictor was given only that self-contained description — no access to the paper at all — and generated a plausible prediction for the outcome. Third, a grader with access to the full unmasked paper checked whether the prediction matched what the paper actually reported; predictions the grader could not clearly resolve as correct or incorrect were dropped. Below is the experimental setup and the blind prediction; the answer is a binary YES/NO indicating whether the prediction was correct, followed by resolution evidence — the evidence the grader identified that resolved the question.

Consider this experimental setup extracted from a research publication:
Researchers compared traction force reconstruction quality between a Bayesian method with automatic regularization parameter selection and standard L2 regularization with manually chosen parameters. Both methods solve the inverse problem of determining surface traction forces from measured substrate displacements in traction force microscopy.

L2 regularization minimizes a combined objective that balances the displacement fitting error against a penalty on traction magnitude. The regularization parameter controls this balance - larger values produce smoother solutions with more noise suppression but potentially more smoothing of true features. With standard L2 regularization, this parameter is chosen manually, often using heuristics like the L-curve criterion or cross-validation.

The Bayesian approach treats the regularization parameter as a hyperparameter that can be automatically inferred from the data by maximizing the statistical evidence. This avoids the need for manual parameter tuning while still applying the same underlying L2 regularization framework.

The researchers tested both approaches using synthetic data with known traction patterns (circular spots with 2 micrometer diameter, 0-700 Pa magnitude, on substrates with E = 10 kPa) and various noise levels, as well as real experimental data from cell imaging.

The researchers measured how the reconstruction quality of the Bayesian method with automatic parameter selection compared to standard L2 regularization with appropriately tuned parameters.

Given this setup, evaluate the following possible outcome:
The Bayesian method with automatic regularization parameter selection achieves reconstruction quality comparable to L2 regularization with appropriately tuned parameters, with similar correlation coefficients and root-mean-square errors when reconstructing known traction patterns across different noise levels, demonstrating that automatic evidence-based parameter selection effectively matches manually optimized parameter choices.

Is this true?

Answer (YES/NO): YES